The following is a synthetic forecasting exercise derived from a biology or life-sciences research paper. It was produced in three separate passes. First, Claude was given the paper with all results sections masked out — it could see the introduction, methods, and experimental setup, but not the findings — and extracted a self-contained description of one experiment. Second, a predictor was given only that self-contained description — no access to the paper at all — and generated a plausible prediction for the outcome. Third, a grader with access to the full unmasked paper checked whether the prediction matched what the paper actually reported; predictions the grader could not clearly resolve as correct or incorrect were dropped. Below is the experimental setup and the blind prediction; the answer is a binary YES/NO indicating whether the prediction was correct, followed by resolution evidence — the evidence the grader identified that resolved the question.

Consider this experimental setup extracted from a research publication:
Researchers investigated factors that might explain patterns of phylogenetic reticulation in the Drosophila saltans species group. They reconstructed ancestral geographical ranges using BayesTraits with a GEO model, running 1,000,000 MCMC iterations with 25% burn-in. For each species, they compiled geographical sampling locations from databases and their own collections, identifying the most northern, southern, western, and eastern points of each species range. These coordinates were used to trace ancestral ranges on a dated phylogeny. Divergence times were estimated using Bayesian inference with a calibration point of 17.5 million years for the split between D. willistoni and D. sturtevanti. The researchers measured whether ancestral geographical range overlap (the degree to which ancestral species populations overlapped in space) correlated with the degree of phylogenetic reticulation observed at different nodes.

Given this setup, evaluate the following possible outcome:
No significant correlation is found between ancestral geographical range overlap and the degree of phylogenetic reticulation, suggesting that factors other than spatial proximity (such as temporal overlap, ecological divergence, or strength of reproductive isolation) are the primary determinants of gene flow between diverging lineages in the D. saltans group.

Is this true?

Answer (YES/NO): NO